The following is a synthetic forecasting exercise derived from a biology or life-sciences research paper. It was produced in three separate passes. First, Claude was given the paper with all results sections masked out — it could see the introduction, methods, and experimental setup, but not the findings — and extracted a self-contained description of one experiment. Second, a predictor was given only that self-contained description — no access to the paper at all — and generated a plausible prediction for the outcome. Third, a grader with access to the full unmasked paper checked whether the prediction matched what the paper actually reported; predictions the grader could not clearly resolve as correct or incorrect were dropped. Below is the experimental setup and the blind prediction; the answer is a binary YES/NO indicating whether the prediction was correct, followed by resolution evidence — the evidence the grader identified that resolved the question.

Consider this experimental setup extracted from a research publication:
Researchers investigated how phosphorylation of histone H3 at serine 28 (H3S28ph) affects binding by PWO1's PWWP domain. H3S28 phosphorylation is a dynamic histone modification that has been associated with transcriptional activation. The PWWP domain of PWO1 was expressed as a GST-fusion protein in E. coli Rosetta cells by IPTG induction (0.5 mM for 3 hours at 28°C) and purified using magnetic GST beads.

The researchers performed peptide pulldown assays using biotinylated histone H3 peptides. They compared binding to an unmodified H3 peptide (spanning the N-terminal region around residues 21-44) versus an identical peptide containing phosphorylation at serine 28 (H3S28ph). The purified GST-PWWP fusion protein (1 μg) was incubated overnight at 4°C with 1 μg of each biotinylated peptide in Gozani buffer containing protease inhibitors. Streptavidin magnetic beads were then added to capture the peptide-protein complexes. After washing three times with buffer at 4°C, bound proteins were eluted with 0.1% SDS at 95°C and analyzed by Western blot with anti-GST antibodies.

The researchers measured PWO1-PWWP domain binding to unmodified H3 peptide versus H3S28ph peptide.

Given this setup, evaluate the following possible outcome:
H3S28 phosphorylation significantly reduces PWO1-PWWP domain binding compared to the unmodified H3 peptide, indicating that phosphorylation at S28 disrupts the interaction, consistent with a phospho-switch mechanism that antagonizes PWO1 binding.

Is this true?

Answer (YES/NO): YES